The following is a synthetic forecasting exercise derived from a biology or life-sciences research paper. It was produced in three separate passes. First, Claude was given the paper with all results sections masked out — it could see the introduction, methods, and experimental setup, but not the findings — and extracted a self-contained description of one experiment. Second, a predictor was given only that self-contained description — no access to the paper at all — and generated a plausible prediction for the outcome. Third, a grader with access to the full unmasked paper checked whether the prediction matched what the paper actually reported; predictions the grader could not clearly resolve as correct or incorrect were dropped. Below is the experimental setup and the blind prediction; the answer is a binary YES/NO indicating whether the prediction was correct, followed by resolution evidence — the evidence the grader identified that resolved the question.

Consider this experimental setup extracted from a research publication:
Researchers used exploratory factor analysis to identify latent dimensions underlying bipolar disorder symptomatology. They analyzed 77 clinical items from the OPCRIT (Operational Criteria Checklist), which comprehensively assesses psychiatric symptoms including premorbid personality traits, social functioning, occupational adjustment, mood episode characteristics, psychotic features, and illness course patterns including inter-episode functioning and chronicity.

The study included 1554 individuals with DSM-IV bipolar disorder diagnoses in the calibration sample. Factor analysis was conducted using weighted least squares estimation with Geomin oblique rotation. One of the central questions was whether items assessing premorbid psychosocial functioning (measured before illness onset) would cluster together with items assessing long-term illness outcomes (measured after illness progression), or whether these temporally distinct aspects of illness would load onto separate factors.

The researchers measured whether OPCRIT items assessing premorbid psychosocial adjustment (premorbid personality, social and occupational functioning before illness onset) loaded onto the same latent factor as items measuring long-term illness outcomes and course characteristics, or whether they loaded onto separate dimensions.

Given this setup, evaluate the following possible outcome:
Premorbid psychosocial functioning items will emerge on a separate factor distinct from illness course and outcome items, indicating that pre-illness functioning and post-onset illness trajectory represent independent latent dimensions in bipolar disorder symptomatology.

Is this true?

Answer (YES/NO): NO